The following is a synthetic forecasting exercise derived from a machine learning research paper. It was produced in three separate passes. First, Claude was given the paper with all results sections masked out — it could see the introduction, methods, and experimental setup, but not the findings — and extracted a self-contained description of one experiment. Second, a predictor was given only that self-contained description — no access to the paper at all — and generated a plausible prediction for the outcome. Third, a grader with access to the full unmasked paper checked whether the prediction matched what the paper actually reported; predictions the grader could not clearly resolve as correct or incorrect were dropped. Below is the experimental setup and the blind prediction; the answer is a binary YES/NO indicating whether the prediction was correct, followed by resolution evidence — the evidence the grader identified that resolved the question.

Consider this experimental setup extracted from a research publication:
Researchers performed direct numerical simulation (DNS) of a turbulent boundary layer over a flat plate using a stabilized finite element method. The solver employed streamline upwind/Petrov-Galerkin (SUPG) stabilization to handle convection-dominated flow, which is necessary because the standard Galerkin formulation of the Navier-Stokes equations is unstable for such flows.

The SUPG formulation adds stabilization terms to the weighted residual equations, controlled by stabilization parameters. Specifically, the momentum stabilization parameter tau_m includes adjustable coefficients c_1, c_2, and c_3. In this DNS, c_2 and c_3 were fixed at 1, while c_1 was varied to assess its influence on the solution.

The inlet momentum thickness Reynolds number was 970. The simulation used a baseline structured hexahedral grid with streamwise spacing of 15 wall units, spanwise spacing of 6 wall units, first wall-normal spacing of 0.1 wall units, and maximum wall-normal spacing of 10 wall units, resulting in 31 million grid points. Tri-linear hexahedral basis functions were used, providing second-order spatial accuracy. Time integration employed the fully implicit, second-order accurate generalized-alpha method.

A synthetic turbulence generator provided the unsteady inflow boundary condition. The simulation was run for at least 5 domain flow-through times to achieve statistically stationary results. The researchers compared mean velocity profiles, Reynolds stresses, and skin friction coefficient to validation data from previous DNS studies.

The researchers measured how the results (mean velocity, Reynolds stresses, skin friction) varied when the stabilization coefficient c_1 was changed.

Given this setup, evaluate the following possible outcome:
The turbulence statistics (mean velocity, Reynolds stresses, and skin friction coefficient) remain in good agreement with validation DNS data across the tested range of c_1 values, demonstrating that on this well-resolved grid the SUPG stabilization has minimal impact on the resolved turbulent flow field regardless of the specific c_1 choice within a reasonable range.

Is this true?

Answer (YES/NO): YES